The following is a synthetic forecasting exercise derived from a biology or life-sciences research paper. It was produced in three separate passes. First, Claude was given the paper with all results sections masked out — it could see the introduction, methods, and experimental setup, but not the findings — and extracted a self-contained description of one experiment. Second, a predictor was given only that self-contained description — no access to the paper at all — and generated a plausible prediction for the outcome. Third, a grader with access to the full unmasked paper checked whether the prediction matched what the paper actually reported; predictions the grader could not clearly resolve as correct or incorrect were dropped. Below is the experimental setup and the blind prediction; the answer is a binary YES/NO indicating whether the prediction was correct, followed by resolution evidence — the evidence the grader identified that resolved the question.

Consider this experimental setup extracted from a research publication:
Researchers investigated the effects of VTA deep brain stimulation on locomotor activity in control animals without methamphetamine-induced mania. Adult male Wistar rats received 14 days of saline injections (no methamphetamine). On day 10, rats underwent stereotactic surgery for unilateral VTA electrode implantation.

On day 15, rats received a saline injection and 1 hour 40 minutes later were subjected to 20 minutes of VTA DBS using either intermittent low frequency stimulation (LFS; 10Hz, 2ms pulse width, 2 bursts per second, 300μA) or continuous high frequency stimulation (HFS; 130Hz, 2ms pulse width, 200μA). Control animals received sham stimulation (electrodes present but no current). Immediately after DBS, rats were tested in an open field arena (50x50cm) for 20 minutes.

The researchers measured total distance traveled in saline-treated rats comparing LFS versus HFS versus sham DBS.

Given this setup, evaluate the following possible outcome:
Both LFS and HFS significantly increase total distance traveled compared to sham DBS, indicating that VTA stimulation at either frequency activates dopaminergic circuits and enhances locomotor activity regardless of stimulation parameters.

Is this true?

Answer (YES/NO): NO